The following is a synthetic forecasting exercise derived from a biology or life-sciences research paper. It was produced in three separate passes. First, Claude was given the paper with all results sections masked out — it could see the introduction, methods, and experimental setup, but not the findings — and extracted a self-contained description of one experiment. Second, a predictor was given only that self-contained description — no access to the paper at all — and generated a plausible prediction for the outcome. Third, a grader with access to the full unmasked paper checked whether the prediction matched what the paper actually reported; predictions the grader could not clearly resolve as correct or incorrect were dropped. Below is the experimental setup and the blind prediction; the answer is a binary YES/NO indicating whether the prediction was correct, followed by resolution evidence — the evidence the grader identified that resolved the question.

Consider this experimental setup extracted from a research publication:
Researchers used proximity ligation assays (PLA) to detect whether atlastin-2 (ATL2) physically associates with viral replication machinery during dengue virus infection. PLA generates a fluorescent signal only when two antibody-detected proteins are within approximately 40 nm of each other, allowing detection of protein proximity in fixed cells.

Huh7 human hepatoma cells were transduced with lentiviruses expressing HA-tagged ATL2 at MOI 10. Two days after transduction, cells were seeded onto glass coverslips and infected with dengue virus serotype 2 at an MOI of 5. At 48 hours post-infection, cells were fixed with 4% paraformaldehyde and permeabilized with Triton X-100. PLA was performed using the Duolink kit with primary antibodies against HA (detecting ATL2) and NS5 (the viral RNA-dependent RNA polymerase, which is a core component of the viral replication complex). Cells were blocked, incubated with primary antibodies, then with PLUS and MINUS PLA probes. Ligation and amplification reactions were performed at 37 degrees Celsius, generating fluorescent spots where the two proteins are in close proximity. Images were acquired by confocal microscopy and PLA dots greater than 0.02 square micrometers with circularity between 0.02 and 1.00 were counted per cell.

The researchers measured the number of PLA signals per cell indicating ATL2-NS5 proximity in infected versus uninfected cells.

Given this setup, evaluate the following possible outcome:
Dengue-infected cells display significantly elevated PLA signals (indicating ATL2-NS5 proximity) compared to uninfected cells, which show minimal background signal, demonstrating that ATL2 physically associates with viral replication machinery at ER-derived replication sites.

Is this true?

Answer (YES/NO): YES